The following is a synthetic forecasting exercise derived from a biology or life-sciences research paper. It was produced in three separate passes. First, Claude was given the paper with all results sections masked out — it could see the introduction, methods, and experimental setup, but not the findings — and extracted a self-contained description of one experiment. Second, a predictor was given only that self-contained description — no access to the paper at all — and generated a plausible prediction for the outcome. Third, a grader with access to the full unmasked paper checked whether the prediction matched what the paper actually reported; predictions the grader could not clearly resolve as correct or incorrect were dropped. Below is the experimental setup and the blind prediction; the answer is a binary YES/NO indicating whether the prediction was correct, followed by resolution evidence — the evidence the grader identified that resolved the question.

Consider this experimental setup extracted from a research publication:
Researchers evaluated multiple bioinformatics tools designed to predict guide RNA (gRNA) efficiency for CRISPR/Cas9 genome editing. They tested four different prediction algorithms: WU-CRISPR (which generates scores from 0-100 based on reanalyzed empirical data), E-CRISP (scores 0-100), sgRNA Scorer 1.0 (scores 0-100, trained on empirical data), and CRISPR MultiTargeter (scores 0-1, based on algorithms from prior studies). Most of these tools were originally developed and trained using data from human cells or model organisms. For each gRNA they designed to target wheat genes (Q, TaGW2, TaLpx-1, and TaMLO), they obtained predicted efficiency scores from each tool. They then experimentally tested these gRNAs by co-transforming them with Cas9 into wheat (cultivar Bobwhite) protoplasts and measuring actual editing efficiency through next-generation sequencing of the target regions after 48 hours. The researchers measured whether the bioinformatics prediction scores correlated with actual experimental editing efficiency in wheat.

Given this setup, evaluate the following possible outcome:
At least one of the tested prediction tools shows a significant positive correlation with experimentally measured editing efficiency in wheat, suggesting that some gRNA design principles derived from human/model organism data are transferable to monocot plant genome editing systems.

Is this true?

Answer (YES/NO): NO